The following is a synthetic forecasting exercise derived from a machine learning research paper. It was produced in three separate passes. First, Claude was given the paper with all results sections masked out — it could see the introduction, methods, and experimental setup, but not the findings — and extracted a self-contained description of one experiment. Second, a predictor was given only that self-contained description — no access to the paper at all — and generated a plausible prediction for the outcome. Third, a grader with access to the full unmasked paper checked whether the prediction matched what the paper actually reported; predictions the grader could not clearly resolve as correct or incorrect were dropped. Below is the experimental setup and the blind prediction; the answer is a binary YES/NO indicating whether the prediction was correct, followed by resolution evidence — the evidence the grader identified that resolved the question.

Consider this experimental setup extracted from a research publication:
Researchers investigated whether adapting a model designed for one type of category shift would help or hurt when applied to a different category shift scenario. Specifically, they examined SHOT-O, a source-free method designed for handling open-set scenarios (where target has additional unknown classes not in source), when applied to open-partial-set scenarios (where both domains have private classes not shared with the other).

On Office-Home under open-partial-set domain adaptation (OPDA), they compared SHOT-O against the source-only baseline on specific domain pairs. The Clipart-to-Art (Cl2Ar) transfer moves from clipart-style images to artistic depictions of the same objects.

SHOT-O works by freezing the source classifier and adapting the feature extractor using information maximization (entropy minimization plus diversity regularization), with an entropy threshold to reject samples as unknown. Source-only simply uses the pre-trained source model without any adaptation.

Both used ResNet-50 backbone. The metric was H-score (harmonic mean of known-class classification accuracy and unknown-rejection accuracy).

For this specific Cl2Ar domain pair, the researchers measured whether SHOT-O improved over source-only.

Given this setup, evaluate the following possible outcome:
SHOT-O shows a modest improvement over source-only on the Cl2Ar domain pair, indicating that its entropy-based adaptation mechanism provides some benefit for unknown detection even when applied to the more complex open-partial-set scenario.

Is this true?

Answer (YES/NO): YES